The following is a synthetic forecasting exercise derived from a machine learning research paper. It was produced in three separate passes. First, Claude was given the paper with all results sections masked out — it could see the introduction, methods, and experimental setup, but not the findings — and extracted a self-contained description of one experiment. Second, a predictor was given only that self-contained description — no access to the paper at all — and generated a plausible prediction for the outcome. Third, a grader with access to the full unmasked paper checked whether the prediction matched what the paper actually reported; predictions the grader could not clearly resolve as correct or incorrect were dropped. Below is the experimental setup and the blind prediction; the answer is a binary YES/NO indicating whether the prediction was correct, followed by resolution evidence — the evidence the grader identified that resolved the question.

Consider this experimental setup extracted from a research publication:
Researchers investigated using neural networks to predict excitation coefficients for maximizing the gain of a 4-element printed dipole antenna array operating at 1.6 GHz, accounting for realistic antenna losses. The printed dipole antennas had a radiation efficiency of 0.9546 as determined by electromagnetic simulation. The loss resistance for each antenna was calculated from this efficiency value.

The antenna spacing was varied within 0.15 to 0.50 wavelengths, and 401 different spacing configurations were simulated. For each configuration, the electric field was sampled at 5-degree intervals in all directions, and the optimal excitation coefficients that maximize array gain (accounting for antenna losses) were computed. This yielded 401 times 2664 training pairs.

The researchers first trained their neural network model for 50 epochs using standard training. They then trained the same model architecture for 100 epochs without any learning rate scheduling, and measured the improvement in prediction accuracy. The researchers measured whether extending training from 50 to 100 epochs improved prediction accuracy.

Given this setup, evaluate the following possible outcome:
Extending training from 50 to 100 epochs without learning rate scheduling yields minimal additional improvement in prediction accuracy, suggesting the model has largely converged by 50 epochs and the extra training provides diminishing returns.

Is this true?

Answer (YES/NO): NO